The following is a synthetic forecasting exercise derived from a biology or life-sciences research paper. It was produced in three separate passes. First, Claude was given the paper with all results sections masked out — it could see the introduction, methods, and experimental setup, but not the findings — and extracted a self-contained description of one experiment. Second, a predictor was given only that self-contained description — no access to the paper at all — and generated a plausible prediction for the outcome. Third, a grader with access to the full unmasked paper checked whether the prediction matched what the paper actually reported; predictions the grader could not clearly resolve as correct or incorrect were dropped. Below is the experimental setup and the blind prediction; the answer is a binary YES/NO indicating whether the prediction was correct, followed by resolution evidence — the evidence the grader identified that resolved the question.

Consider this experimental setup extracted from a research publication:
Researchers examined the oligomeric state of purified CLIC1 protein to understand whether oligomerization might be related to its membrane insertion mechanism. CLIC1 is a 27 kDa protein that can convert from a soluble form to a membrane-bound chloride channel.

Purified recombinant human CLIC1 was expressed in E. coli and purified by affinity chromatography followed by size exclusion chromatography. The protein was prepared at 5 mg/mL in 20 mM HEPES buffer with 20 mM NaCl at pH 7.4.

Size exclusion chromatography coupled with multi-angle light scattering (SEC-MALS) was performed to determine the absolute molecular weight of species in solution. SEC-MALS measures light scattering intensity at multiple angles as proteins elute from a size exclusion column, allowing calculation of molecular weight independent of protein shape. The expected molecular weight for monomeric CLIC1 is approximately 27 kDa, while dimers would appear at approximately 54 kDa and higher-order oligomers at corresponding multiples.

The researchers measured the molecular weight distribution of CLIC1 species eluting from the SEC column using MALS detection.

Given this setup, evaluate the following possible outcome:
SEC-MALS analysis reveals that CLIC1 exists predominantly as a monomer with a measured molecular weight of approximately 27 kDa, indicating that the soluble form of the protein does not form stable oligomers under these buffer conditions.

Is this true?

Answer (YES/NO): NO